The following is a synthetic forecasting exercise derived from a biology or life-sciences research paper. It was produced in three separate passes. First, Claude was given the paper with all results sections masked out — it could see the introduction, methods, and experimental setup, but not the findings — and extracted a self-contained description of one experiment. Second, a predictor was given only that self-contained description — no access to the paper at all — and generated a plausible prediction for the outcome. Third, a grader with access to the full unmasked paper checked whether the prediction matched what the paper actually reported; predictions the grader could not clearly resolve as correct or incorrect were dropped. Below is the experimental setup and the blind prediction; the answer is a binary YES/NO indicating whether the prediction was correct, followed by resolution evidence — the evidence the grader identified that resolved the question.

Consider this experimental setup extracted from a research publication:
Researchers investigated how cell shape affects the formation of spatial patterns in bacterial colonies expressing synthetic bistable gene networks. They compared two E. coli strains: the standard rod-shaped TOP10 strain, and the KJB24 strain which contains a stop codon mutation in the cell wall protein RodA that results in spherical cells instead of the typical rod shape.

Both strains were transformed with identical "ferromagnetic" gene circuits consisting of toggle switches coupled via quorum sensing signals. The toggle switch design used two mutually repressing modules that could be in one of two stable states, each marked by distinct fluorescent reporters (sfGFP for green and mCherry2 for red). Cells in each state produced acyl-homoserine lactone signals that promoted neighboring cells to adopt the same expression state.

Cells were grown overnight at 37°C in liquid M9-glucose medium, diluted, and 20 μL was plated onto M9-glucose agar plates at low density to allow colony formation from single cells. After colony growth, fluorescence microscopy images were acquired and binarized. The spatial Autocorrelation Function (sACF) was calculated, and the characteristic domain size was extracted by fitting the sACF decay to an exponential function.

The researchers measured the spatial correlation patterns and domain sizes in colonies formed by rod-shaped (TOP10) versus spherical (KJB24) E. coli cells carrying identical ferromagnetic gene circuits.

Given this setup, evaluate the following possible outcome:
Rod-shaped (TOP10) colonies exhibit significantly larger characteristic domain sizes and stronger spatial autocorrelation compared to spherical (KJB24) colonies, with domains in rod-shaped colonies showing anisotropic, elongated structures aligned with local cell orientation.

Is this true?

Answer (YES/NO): NO